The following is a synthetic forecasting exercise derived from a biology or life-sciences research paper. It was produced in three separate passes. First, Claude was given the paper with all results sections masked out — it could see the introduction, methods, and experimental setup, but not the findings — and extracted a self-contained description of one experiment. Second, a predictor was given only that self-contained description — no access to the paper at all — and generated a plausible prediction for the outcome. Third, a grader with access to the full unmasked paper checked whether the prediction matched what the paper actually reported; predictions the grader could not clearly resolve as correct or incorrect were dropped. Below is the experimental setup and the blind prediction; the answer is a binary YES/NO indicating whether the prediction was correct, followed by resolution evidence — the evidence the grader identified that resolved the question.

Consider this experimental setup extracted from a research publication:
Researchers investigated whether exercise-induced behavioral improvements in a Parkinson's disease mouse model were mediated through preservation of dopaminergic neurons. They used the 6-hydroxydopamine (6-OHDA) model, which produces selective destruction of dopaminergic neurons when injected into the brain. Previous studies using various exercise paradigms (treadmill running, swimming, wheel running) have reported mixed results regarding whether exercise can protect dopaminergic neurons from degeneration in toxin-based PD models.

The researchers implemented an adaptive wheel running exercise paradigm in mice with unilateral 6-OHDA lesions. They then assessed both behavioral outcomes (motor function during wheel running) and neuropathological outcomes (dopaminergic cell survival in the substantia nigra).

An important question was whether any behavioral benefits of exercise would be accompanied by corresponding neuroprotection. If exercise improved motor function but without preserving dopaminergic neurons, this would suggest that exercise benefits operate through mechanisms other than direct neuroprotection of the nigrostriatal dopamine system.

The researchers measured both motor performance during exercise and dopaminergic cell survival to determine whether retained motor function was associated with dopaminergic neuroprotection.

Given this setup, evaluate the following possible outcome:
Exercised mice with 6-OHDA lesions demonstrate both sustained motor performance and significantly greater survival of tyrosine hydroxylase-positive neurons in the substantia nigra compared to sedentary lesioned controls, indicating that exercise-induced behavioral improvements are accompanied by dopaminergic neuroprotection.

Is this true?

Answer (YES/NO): NO